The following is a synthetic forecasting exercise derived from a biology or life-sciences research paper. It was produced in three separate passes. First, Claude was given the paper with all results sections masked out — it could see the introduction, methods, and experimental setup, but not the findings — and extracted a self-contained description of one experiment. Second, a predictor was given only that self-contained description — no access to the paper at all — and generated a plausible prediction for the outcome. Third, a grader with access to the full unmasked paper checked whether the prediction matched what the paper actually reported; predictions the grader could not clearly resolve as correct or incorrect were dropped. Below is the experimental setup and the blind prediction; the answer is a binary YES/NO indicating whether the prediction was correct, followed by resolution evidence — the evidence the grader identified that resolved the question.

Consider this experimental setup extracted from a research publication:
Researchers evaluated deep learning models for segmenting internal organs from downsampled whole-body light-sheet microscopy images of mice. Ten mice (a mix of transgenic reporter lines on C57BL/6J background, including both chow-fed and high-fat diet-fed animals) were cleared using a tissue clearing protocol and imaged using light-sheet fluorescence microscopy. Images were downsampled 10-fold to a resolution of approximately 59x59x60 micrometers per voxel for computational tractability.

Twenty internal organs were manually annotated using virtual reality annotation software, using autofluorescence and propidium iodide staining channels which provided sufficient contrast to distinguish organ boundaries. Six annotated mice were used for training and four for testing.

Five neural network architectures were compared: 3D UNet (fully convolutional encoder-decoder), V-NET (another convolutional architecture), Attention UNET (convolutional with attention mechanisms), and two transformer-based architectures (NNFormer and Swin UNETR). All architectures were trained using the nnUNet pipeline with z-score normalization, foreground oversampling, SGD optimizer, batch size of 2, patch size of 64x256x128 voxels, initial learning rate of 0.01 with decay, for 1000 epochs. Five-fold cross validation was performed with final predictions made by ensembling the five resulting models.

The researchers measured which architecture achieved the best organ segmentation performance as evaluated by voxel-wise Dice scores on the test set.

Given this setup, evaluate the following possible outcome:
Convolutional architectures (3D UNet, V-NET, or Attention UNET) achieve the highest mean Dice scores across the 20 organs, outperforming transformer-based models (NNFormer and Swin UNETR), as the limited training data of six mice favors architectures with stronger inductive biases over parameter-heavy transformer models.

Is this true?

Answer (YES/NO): YES